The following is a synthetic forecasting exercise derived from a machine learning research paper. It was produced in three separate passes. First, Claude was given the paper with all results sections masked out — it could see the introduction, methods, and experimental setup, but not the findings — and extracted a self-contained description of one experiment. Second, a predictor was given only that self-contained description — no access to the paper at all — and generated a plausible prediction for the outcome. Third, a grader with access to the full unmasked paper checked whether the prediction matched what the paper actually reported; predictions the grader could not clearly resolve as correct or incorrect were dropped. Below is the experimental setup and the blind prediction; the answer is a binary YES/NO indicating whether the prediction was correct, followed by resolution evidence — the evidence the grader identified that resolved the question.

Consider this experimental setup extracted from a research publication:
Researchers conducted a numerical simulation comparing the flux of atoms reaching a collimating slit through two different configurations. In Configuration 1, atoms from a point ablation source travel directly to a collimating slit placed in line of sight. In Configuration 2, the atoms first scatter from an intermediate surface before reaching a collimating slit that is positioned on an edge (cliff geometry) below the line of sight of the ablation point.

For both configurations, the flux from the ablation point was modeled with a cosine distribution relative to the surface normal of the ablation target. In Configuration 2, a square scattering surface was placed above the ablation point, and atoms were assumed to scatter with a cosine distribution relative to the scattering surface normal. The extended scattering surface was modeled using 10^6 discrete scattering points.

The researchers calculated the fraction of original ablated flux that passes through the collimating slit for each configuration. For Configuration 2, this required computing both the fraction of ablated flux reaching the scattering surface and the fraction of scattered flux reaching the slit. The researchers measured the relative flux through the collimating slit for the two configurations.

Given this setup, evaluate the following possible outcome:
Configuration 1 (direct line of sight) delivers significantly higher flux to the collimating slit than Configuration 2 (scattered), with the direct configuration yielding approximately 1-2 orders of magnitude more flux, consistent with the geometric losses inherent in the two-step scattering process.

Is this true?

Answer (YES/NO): NO